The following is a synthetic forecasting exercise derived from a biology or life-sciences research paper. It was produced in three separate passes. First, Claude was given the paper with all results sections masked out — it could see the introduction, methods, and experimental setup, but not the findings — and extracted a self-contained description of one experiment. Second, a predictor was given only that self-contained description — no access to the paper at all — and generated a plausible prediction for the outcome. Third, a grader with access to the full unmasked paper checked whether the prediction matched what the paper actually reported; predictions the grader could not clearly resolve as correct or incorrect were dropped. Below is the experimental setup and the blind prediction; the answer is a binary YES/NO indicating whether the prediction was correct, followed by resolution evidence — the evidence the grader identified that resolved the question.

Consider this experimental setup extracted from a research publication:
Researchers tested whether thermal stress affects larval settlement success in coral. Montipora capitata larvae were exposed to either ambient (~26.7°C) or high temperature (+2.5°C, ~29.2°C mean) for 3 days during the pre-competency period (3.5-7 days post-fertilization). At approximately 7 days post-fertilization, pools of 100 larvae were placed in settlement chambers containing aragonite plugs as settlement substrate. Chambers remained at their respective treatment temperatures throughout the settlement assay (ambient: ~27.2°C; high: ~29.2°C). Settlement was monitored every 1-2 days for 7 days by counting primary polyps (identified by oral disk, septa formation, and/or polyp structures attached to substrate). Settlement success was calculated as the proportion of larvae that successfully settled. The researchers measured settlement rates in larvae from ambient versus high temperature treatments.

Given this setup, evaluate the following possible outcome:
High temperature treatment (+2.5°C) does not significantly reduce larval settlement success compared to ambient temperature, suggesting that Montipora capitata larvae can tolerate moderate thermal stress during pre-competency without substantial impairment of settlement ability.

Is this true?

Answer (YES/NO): YES